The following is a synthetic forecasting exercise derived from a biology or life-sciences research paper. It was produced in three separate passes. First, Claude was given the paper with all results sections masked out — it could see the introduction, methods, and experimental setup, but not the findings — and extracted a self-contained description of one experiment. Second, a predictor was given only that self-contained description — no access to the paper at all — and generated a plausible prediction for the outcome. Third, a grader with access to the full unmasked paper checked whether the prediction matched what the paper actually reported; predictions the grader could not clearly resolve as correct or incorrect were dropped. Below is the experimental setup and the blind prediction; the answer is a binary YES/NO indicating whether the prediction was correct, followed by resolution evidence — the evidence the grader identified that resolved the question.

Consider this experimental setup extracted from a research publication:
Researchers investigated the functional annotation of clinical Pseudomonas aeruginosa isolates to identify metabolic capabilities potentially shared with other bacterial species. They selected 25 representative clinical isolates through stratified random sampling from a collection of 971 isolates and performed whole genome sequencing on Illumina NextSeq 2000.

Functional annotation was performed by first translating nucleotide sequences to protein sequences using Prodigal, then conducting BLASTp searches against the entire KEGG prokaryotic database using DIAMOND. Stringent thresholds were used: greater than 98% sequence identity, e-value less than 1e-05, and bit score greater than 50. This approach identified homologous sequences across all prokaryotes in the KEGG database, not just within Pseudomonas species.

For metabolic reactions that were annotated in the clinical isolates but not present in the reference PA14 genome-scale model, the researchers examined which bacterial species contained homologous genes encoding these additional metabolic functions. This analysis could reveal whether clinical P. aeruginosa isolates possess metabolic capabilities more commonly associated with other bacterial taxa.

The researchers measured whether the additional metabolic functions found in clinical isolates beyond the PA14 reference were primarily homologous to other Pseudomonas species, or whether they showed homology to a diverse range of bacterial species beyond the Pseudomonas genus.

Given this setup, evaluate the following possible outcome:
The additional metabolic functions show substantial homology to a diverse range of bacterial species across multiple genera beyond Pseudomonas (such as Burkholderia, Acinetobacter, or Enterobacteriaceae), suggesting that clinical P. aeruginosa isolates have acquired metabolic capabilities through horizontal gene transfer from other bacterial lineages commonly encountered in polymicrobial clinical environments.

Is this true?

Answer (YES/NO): YES